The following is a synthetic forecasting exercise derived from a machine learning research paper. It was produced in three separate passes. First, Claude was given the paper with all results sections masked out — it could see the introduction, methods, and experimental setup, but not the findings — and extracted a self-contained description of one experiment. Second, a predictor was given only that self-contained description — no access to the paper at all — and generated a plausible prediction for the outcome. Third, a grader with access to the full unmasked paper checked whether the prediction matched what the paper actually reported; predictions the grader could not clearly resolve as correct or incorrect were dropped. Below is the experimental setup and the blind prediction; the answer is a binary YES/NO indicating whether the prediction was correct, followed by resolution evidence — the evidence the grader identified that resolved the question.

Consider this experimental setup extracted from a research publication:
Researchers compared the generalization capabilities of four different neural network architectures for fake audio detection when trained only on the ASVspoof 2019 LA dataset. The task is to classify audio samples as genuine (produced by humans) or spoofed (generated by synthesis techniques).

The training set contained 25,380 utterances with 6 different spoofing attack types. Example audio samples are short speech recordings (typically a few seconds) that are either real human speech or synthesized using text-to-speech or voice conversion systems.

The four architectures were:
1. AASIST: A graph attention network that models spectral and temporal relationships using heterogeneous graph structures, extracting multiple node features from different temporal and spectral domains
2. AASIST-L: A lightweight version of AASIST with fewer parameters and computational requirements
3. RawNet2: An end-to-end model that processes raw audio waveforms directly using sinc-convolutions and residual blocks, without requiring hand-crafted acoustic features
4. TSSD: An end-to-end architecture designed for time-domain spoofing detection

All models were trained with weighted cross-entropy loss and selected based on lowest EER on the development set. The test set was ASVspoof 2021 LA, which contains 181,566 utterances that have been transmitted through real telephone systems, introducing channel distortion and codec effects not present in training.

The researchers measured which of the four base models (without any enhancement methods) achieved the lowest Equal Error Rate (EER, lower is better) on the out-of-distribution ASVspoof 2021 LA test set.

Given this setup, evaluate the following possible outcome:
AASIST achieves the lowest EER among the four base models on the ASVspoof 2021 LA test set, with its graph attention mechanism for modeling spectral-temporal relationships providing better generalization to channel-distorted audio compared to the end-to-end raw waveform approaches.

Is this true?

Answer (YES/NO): YES